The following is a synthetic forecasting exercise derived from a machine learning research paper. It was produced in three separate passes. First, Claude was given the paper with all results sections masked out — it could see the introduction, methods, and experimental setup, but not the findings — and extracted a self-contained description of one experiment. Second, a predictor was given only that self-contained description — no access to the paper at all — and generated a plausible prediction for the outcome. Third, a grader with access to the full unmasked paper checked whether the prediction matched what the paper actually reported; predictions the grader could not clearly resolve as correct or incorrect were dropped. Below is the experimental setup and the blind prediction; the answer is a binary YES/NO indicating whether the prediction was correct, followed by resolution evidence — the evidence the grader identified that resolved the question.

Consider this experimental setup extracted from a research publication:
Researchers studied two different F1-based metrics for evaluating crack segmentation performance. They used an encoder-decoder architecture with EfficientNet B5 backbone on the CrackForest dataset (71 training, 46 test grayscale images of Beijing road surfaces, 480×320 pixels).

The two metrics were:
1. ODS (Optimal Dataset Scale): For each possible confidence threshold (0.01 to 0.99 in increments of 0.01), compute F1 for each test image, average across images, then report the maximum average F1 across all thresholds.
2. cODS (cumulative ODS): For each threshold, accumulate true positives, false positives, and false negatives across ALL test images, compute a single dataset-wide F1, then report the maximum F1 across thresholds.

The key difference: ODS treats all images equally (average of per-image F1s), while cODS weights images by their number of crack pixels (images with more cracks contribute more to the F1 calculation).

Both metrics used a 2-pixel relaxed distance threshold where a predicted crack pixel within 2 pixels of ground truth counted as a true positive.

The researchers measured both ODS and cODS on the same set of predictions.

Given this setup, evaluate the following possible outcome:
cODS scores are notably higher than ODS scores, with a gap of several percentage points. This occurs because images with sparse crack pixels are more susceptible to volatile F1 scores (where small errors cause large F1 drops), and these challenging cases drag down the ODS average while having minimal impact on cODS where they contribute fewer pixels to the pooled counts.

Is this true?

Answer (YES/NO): NO